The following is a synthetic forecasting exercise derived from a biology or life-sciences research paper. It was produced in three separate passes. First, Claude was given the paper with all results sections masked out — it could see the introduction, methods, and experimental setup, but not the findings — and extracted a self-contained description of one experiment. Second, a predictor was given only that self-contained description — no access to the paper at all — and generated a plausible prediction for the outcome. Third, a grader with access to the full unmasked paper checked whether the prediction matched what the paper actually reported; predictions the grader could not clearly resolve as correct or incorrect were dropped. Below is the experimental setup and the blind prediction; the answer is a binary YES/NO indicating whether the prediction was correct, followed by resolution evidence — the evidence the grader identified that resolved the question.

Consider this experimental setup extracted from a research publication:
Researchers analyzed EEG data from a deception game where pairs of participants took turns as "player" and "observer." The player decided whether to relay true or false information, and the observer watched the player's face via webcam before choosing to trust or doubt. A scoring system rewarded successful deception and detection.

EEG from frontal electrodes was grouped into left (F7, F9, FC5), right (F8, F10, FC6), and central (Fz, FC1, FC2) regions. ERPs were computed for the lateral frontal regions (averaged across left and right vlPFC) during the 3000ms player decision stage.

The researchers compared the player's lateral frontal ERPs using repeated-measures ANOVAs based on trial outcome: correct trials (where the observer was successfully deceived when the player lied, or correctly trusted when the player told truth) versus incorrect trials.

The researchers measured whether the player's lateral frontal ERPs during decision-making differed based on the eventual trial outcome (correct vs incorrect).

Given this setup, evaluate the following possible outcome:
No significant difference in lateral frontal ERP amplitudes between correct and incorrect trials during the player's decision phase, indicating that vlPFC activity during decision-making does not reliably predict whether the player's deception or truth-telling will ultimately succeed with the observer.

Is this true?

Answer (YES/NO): YES